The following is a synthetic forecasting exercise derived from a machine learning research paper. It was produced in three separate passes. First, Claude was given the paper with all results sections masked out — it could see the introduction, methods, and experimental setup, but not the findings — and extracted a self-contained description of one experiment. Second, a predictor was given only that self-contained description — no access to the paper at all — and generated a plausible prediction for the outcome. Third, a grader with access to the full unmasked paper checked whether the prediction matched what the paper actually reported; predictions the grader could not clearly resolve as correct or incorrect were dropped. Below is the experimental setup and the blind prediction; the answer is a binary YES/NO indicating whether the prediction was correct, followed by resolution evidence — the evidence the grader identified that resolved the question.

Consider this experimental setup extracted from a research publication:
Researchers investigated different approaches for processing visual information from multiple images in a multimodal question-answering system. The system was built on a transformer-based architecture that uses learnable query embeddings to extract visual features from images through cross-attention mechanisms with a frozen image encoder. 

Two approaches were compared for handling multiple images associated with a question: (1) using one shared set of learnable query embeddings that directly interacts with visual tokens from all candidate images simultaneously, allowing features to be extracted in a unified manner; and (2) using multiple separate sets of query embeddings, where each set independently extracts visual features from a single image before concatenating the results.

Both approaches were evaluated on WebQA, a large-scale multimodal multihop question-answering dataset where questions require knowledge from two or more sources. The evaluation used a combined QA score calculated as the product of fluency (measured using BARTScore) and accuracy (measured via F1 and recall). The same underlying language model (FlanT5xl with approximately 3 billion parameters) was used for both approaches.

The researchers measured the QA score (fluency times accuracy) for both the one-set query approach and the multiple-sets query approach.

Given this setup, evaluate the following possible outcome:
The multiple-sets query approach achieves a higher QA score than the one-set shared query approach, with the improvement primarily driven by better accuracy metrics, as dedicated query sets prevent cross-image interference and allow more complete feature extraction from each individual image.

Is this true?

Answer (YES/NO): NO